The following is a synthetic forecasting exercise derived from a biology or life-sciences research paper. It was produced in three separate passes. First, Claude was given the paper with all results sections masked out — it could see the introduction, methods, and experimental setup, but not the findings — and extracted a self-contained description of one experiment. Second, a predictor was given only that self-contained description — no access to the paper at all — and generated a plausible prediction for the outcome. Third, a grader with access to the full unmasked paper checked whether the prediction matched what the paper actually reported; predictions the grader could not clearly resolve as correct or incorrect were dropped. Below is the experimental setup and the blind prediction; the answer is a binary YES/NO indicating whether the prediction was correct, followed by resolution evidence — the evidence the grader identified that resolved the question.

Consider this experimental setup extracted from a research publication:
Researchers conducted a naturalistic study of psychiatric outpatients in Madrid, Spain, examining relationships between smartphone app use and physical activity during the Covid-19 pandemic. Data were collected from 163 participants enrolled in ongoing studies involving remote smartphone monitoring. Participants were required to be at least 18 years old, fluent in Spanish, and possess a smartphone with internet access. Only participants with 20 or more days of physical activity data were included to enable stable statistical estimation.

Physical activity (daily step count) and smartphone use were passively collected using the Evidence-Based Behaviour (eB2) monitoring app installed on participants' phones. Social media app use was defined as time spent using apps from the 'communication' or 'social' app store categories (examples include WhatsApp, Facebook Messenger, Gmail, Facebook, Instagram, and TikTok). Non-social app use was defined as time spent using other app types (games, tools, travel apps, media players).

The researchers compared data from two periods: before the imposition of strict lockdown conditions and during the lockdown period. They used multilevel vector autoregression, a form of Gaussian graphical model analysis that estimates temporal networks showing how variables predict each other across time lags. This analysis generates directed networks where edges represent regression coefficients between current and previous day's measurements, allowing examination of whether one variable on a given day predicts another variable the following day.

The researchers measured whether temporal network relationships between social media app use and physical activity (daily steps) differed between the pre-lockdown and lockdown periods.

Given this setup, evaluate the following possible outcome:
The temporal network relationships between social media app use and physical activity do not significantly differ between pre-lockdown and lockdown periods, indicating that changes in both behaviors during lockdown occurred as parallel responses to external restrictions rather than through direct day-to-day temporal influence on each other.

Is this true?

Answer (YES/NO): NO